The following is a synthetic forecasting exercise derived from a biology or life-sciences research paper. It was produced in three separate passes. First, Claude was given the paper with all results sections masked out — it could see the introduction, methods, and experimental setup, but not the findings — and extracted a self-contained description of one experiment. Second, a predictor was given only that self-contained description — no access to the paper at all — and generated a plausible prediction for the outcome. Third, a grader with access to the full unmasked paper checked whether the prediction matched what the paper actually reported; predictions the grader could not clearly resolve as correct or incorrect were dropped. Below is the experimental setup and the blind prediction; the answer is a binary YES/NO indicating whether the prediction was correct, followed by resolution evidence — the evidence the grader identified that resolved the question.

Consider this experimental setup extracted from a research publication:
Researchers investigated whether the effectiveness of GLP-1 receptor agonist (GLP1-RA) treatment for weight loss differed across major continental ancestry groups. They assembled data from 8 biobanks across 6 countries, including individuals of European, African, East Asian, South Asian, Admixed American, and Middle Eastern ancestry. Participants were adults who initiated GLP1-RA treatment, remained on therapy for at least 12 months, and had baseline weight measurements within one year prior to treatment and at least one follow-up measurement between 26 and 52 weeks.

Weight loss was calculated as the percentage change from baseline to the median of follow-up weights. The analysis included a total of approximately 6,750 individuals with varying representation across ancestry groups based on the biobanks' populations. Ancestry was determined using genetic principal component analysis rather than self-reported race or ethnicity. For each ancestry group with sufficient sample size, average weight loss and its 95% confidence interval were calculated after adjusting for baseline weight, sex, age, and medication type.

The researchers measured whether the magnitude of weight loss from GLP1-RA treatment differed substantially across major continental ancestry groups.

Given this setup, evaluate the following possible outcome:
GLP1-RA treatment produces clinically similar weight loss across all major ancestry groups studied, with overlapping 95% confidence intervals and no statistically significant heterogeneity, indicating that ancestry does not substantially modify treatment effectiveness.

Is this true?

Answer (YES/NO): NO